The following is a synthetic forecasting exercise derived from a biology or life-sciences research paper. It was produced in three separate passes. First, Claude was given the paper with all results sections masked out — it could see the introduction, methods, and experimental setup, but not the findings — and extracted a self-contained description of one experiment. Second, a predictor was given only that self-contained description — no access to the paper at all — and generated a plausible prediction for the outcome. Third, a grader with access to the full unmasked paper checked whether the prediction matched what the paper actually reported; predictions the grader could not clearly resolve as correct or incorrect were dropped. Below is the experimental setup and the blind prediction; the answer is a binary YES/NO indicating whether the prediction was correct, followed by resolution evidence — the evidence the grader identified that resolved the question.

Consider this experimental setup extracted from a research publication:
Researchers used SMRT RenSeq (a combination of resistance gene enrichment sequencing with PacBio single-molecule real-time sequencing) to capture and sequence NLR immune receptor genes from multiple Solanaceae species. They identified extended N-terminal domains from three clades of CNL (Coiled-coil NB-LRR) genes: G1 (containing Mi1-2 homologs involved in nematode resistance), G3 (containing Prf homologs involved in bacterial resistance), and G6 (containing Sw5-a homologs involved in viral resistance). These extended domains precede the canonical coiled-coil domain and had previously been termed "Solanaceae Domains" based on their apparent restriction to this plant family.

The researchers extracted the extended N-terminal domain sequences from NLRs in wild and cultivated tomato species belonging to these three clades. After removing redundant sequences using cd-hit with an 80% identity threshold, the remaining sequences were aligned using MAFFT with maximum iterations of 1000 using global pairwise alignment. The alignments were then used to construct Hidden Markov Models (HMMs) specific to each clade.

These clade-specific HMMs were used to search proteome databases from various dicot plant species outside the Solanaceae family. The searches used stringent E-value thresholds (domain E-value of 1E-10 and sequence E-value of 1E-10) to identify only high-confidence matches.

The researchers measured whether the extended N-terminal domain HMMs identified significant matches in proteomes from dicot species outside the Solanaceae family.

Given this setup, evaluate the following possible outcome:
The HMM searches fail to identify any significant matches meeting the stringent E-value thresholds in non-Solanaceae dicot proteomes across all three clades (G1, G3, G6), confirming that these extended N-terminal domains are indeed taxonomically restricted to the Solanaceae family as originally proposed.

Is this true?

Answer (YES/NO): NO